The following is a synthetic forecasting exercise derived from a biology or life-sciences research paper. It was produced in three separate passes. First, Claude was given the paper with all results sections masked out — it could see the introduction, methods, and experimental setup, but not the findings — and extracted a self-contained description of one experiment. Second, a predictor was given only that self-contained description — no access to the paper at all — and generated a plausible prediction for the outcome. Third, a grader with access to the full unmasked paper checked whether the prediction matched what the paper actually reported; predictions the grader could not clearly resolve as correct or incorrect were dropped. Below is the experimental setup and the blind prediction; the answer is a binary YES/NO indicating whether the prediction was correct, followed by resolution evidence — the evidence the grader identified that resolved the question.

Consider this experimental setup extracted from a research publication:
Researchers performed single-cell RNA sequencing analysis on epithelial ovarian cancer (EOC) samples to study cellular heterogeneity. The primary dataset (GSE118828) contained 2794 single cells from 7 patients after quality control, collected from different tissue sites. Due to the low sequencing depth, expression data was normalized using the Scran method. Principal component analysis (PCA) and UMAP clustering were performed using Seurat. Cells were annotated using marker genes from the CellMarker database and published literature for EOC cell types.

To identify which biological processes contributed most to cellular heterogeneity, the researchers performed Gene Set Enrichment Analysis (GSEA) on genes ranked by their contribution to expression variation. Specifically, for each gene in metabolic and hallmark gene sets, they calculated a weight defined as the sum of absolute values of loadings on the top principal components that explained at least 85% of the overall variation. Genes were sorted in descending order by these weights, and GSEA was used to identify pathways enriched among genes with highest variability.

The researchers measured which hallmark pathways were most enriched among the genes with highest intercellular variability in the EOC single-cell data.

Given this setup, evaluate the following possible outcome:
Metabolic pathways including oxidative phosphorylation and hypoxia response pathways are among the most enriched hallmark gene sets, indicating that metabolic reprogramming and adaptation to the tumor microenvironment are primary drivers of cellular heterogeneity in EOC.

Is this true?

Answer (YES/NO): YES